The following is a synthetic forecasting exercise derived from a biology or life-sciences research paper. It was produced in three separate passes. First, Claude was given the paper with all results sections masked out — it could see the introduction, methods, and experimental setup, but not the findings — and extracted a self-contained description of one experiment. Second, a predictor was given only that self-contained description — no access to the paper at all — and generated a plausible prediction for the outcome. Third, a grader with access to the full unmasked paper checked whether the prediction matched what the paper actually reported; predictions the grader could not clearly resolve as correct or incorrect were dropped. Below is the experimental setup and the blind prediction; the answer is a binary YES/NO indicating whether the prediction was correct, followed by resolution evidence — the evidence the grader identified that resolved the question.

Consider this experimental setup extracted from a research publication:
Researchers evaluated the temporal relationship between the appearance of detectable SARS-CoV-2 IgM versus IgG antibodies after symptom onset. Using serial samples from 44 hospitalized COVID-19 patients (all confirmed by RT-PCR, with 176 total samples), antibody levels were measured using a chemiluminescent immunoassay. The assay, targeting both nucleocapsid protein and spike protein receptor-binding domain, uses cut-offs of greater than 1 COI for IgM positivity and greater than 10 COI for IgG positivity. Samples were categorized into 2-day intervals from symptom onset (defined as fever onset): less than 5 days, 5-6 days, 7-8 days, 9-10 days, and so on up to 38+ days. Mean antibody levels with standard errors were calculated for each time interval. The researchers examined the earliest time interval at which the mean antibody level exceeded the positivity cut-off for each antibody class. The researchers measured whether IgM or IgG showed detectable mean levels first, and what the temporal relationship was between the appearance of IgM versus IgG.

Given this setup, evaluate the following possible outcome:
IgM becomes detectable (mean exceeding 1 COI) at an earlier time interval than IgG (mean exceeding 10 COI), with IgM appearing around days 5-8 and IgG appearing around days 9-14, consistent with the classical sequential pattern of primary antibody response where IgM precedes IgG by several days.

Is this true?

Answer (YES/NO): NO